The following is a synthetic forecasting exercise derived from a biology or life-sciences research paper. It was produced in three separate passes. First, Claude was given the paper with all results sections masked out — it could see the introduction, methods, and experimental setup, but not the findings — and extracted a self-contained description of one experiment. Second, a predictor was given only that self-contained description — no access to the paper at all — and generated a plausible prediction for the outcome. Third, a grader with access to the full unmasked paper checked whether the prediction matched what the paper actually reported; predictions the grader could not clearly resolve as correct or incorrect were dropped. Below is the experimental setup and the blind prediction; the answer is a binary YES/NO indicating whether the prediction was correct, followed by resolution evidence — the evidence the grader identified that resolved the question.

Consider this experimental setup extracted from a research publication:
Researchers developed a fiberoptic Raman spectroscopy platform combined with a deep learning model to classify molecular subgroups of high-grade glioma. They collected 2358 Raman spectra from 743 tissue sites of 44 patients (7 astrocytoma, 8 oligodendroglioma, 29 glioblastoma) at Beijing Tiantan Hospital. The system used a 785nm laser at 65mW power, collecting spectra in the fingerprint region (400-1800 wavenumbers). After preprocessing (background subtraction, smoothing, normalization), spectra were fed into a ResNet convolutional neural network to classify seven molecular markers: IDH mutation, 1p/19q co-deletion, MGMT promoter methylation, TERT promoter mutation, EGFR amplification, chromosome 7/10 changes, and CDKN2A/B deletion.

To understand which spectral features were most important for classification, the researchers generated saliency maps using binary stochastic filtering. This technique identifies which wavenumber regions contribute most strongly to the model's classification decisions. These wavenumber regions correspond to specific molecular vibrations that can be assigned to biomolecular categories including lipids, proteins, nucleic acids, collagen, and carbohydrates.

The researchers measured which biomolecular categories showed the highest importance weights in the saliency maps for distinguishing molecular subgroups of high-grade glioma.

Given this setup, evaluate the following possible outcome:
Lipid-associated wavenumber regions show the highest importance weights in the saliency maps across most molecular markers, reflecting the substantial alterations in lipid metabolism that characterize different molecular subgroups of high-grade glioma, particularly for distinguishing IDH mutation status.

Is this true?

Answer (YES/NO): NO